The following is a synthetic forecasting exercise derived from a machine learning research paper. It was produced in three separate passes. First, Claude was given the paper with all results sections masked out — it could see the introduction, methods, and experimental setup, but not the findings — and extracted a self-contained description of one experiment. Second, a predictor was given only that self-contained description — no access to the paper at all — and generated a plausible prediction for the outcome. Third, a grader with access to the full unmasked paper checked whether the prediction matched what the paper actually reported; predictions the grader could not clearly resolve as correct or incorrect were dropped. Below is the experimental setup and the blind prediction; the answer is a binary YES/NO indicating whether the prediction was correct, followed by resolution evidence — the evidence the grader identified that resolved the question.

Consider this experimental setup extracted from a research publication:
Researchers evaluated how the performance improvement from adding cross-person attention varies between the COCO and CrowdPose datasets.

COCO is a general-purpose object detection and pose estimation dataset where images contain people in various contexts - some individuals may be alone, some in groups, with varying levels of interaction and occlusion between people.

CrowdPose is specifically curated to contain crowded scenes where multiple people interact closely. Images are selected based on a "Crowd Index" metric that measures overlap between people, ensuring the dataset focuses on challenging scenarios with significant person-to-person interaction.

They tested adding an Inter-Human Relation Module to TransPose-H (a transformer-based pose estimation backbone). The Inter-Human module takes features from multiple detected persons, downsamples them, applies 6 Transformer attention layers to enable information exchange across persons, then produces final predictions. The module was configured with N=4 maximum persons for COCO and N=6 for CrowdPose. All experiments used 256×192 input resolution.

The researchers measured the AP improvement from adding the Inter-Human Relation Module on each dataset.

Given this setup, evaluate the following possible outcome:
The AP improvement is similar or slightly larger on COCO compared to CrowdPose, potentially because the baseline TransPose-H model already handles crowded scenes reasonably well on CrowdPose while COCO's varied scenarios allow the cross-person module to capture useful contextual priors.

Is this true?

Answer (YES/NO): NO